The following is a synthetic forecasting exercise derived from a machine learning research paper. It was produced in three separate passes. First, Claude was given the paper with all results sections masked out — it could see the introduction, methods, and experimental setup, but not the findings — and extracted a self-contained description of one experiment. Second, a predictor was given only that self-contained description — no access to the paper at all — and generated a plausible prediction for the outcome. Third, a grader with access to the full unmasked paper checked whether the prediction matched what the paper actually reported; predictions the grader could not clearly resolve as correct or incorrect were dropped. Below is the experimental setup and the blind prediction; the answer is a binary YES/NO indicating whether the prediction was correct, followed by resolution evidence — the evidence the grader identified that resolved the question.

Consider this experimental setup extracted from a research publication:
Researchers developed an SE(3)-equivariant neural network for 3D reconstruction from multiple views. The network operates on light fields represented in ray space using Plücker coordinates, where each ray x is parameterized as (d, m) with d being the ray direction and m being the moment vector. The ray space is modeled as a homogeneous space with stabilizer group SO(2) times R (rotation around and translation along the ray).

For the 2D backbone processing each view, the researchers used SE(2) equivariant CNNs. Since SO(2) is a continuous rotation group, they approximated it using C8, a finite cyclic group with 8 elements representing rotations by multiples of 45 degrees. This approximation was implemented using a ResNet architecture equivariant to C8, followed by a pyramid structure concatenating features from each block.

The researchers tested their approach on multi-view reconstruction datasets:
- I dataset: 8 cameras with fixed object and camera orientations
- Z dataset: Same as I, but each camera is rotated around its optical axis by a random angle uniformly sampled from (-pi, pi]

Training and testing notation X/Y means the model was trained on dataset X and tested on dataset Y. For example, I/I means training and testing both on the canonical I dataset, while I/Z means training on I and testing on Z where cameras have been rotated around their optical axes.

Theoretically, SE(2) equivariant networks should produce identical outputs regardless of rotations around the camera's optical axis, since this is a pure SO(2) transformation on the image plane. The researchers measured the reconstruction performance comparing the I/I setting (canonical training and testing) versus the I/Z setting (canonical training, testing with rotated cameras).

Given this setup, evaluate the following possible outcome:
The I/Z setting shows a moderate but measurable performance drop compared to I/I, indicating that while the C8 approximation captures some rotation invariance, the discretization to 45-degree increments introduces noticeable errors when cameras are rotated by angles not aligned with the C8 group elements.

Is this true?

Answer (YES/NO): YES